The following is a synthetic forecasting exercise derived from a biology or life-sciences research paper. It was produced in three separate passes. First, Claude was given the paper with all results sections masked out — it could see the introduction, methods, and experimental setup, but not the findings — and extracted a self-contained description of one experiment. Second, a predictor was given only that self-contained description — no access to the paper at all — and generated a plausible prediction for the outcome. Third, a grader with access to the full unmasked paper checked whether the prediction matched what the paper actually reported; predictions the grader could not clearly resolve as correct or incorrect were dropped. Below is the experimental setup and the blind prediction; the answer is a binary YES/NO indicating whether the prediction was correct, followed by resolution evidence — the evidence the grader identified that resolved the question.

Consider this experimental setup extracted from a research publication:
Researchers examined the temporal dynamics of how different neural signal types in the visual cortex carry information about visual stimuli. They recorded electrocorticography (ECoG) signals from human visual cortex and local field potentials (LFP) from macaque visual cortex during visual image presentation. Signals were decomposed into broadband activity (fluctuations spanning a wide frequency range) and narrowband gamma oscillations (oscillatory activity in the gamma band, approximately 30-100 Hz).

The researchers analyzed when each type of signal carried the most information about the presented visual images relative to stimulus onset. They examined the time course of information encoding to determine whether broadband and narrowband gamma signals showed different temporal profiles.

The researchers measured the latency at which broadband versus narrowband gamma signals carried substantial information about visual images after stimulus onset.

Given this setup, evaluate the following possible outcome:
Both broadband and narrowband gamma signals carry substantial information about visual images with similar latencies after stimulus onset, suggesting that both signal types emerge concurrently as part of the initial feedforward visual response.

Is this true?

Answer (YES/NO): NO